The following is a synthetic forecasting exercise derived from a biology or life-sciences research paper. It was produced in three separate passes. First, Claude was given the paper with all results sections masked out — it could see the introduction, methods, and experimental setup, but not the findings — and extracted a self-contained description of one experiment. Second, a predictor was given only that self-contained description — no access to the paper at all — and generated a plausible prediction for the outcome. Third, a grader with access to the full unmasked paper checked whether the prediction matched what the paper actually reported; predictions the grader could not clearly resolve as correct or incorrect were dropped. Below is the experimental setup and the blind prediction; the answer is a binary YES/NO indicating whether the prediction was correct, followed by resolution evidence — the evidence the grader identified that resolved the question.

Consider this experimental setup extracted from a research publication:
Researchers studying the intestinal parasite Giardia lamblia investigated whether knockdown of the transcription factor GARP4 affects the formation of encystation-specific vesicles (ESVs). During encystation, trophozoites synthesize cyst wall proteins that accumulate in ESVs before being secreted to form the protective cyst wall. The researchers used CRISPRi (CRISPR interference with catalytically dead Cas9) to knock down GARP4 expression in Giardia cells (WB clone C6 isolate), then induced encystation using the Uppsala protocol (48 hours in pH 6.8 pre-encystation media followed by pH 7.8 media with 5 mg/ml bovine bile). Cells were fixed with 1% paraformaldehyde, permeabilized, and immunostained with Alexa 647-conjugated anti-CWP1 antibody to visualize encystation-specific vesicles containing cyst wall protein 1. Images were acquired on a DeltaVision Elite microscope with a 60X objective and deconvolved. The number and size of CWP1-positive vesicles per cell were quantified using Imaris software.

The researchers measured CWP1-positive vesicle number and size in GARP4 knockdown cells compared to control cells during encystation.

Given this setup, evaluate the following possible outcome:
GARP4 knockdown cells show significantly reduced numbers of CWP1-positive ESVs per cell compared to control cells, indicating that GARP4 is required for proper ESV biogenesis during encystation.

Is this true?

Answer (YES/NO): NO